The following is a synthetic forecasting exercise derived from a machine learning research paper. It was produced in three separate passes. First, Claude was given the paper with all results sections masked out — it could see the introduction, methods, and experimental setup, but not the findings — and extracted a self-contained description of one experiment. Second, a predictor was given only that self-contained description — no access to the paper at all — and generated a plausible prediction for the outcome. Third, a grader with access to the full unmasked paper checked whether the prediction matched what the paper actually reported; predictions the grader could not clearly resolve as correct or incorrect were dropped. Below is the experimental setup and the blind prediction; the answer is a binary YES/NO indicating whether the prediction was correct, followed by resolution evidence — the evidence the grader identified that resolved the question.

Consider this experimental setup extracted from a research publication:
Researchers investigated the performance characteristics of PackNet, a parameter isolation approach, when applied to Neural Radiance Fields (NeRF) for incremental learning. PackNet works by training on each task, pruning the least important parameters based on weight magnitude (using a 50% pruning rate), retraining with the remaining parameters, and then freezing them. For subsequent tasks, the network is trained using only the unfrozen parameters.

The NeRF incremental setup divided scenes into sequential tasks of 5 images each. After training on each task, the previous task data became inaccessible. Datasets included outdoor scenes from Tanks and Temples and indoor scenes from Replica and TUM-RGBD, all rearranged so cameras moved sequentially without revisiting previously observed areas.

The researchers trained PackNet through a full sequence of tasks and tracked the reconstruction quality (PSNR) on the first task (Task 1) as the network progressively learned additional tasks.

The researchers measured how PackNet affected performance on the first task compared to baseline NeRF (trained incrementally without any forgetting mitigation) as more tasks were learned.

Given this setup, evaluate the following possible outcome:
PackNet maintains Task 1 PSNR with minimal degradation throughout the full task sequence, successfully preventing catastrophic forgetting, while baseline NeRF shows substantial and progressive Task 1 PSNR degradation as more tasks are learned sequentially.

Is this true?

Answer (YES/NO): YES